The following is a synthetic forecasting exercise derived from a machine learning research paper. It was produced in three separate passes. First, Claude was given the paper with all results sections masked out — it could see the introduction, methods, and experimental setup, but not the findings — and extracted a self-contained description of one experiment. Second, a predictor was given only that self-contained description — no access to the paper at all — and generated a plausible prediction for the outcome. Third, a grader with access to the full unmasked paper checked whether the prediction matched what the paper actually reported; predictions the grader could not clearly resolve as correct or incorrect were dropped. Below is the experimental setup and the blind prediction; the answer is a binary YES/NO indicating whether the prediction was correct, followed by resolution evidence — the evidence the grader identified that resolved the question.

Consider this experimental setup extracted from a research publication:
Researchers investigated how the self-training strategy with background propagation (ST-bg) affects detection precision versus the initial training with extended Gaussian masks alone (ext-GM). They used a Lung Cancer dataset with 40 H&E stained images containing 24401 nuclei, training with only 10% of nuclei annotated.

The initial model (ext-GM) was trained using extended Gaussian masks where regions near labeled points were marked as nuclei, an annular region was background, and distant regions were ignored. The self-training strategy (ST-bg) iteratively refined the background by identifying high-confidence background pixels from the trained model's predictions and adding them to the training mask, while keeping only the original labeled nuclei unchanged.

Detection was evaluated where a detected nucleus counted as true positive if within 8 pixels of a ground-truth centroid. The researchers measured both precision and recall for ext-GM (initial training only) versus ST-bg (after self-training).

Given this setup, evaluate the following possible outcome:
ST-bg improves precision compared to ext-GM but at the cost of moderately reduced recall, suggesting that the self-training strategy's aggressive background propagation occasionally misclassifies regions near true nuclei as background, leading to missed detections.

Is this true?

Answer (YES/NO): NO